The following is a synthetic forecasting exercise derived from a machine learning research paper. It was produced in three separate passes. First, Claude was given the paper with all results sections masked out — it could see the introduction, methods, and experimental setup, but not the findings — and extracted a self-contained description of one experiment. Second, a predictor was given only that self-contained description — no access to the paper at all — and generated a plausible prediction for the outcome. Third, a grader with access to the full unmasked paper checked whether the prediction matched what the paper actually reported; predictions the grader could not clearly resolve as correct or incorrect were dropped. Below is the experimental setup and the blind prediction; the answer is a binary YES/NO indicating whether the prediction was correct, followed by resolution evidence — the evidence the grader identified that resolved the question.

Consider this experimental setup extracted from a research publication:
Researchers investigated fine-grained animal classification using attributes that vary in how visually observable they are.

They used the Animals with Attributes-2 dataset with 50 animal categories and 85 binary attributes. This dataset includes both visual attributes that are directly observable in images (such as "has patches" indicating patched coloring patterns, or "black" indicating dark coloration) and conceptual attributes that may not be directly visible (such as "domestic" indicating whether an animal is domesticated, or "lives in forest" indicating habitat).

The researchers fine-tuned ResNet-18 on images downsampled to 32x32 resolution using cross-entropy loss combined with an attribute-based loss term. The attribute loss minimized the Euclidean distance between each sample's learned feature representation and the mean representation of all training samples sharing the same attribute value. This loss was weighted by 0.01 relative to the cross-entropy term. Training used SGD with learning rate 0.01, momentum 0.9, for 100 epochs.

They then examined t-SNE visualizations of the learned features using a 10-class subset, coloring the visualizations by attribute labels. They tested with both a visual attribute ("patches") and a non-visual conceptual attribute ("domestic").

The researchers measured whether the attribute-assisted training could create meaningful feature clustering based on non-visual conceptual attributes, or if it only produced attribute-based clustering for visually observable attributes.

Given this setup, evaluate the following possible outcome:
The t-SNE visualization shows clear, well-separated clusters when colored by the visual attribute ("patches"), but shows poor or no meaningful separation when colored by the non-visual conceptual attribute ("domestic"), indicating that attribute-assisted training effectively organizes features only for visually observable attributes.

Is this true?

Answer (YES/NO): NO